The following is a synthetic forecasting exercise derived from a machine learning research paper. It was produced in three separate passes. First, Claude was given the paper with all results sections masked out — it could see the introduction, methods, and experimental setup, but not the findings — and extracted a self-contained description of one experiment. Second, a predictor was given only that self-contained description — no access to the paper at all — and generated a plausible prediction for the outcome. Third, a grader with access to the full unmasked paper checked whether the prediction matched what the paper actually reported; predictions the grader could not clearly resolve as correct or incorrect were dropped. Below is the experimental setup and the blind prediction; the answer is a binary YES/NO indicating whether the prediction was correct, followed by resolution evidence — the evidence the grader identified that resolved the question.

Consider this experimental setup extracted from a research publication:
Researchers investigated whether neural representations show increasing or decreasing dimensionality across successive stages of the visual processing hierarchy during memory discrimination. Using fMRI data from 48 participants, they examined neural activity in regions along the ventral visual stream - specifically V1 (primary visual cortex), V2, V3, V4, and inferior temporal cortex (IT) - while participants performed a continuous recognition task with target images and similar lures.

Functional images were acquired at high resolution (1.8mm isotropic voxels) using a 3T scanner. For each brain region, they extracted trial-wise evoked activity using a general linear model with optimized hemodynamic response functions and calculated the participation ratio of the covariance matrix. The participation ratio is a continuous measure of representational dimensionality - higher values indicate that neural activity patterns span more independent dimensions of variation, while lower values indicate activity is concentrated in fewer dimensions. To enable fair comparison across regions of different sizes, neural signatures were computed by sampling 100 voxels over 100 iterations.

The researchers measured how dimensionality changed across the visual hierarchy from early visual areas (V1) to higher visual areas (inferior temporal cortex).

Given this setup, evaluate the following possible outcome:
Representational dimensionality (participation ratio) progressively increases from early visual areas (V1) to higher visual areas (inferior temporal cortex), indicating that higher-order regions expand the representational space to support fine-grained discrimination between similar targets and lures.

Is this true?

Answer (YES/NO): NO